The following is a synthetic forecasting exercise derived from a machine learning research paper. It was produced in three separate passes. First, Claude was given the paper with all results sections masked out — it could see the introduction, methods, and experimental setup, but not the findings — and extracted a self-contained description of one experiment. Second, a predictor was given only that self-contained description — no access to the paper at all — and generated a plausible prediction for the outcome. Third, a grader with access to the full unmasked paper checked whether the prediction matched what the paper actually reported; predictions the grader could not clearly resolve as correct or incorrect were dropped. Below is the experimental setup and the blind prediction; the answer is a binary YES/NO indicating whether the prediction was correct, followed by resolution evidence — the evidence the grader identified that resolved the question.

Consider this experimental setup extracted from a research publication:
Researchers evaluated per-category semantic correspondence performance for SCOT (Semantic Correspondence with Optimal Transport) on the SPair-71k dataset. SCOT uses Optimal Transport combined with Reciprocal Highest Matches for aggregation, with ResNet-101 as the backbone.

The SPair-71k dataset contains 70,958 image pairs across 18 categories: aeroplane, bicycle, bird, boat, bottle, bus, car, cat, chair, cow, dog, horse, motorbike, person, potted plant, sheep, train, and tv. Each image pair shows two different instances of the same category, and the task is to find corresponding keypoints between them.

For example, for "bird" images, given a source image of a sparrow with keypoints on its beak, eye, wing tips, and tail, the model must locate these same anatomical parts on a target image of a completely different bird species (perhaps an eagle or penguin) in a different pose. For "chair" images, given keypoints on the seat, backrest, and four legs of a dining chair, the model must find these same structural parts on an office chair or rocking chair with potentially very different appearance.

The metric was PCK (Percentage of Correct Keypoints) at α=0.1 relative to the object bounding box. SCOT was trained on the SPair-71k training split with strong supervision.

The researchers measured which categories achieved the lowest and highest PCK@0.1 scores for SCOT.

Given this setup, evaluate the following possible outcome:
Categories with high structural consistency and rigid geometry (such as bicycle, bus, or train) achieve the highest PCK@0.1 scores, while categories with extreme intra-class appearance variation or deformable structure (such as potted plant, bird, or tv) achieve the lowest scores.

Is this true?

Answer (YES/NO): NO